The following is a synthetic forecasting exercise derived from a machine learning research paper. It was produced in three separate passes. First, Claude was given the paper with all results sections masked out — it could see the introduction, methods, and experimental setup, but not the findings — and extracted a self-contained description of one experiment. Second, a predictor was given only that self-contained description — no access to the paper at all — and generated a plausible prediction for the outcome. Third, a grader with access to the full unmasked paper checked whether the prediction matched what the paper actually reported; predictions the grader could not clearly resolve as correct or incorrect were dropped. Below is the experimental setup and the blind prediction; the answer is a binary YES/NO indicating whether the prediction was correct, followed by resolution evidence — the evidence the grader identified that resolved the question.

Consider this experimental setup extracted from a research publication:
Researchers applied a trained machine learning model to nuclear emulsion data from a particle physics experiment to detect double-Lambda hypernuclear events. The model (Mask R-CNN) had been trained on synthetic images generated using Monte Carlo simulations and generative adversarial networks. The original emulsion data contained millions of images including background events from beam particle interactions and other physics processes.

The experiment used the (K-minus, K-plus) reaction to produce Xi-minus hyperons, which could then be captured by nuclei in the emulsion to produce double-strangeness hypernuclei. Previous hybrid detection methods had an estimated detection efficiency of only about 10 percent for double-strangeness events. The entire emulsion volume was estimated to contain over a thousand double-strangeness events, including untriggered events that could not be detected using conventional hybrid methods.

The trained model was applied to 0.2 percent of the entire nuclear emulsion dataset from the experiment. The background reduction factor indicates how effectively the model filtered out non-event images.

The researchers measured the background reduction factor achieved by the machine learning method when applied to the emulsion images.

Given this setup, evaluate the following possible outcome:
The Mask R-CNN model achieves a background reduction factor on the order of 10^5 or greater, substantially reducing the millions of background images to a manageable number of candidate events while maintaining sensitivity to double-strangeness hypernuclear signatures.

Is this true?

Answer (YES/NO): NO